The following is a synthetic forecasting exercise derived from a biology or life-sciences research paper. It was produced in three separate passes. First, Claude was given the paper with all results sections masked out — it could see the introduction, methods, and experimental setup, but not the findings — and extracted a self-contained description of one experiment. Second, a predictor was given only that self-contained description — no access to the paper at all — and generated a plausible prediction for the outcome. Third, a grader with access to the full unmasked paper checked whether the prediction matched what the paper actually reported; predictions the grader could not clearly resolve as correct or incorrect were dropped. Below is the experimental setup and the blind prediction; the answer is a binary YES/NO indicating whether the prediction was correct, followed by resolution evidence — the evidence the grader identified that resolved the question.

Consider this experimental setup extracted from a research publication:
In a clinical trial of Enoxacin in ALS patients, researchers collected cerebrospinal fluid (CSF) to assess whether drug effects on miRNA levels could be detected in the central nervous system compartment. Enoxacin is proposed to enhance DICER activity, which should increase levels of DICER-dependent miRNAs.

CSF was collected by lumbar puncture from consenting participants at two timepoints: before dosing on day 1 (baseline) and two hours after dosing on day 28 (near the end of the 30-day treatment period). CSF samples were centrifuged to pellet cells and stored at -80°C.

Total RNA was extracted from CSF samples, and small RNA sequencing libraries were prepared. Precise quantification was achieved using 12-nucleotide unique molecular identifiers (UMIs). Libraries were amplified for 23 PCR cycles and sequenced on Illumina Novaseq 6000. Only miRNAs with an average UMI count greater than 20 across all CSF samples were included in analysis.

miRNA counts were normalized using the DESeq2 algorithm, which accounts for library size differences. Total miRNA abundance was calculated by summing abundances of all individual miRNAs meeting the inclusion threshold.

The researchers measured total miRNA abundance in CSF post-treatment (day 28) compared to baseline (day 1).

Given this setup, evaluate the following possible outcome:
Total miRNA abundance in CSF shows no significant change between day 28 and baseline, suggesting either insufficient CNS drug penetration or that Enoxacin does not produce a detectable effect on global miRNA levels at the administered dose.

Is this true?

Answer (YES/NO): NO